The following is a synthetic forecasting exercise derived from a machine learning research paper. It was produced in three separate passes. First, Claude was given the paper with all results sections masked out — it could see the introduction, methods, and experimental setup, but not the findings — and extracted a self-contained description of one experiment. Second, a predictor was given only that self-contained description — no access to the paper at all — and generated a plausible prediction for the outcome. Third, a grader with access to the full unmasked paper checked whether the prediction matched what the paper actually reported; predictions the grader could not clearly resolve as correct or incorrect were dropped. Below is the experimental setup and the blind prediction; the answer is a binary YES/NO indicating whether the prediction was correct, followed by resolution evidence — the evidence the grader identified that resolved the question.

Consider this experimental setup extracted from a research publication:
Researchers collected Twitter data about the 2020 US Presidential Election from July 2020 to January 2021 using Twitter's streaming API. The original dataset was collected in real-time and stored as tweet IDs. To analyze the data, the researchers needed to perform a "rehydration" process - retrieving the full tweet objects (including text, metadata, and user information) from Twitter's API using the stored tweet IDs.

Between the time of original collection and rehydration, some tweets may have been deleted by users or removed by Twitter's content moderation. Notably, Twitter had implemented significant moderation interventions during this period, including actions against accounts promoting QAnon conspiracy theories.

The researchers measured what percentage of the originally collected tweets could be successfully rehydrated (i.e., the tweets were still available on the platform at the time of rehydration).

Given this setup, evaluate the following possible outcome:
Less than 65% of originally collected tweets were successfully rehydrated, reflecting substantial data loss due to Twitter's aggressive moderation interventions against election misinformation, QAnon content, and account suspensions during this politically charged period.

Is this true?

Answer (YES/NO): YES